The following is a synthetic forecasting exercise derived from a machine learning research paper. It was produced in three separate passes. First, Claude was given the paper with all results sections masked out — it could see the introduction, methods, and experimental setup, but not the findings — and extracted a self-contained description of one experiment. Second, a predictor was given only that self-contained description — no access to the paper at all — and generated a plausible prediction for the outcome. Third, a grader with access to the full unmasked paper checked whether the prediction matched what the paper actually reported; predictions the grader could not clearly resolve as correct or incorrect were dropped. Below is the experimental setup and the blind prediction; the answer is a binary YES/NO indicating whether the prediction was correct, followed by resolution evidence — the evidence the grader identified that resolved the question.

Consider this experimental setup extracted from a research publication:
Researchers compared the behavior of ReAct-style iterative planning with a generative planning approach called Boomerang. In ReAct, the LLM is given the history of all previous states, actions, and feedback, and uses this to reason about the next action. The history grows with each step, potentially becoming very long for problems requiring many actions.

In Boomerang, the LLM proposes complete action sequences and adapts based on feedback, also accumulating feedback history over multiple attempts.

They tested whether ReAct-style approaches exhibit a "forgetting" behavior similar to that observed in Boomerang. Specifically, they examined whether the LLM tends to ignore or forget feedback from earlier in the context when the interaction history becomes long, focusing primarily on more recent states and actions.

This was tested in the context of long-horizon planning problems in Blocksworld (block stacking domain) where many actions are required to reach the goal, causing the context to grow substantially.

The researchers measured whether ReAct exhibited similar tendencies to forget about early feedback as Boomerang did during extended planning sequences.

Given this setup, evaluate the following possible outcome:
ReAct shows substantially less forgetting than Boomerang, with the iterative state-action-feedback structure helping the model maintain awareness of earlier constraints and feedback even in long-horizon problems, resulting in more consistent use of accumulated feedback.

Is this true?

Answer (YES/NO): NO